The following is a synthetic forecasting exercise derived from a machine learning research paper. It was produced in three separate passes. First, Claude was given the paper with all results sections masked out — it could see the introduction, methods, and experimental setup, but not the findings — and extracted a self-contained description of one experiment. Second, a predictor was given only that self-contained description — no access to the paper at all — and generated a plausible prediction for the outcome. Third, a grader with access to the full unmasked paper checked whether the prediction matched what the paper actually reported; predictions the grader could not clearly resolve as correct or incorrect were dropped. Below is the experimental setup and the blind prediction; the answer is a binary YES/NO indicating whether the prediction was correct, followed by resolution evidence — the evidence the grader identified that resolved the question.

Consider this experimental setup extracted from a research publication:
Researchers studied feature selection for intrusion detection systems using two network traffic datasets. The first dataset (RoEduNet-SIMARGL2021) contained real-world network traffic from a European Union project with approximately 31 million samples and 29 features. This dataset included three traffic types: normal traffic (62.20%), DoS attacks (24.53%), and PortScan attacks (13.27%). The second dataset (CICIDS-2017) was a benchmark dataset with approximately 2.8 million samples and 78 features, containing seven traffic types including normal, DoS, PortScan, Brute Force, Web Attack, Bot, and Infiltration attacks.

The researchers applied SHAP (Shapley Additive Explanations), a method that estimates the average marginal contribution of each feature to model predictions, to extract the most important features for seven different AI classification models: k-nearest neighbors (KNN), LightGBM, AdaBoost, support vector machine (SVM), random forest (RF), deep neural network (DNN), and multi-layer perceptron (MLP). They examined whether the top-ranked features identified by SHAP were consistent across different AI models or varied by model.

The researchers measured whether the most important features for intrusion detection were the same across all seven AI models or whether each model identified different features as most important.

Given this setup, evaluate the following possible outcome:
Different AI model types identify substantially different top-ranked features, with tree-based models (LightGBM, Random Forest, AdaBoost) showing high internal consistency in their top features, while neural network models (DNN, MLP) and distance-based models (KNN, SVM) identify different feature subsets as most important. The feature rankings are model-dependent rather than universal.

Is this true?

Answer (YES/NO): NO